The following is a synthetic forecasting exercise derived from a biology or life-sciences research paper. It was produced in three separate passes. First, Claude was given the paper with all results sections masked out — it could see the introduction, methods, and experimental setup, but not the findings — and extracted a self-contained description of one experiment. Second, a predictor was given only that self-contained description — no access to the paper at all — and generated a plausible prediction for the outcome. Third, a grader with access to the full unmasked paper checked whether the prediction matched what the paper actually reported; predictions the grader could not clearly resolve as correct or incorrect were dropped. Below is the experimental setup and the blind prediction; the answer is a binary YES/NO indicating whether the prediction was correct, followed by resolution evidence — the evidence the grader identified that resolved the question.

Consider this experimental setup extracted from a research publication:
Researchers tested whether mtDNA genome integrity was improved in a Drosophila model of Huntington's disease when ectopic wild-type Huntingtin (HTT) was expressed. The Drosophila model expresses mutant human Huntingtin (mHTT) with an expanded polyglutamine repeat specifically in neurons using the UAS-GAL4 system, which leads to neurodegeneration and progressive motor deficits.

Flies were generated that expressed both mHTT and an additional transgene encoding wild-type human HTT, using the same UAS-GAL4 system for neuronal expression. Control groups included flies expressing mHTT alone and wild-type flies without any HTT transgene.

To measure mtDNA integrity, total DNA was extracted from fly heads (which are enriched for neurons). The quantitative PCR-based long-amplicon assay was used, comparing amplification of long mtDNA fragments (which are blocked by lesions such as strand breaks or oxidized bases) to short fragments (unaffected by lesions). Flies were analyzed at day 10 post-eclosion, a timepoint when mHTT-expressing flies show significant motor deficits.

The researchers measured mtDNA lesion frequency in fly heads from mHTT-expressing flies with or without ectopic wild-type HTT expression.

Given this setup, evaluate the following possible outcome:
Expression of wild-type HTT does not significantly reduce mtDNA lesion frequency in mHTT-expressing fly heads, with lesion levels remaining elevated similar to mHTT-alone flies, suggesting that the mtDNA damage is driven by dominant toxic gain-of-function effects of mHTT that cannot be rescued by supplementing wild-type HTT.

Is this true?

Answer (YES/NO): NO